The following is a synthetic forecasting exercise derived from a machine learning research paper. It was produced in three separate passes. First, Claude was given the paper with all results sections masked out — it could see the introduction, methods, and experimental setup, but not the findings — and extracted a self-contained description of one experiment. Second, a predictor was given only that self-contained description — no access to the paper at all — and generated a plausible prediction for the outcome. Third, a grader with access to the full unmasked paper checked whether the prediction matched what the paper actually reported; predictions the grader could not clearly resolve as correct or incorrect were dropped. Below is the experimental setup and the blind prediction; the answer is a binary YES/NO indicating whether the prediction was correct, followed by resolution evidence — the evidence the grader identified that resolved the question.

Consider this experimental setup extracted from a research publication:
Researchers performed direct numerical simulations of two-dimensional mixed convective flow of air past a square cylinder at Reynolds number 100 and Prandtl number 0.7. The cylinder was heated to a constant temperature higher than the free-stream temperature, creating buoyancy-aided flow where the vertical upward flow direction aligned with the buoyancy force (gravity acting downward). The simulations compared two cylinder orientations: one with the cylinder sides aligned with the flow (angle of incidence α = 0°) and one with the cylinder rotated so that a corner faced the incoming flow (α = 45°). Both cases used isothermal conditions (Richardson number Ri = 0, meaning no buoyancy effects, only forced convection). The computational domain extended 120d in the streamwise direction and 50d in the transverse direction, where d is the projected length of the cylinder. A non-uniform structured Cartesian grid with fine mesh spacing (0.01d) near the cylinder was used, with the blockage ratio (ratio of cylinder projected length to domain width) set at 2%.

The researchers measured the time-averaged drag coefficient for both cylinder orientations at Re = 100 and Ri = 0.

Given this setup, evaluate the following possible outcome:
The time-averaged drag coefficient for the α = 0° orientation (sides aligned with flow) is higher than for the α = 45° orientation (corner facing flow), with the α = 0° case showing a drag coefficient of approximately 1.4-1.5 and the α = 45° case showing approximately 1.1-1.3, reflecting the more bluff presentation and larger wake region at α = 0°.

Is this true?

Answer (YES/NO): NO